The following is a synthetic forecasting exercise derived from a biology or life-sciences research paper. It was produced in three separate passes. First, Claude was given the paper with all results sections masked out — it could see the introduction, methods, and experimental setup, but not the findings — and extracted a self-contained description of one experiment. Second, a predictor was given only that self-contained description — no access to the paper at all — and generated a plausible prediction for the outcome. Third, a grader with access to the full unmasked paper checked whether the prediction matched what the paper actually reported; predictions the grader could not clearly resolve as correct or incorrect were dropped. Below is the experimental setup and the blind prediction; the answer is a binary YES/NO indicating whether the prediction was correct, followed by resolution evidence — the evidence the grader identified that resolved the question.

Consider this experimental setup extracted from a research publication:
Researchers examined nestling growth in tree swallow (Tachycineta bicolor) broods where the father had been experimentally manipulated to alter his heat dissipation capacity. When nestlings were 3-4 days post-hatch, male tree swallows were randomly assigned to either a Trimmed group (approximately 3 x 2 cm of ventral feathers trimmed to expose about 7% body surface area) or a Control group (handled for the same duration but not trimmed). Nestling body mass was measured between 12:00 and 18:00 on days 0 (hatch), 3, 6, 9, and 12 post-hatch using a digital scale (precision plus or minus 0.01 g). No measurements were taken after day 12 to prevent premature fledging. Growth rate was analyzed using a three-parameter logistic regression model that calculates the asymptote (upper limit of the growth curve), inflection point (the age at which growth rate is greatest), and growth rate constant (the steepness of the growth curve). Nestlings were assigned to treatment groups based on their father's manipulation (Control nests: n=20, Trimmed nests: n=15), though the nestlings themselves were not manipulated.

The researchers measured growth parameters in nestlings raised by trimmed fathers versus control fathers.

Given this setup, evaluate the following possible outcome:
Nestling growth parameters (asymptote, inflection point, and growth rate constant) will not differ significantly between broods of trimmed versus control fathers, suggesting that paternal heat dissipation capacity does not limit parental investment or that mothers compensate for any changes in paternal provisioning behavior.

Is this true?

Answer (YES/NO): NO